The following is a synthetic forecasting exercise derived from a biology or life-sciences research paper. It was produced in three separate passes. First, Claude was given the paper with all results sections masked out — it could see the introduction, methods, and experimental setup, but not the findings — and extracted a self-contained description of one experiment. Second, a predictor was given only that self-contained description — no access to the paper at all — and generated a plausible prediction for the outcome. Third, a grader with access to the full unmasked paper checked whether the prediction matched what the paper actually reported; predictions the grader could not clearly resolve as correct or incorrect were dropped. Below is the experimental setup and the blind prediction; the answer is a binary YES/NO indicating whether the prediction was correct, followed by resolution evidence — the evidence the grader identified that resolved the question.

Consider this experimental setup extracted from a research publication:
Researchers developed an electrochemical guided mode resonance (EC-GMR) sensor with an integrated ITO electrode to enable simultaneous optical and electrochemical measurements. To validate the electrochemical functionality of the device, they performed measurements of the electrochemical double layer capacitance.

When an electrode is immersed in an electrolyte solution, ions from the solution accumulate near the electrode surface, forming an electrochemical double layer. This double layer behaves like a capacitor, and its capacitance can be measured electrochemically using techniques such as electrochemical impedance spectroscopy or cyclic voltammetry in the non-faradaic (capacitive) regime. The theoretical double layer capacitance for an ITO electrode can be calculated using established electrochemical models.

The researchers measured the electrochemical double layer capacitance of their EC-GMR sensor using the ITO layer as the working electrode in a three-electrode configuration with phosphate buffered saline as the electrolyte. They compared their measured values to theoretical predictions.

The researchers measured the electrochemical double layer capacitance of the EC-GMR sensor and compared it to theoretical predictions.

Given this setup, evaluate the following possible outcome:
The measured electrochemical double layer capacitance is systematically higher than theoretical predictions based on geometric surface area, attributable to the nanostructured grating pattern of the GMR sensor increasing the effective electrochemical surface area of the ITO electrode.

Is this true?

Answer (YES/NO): NO